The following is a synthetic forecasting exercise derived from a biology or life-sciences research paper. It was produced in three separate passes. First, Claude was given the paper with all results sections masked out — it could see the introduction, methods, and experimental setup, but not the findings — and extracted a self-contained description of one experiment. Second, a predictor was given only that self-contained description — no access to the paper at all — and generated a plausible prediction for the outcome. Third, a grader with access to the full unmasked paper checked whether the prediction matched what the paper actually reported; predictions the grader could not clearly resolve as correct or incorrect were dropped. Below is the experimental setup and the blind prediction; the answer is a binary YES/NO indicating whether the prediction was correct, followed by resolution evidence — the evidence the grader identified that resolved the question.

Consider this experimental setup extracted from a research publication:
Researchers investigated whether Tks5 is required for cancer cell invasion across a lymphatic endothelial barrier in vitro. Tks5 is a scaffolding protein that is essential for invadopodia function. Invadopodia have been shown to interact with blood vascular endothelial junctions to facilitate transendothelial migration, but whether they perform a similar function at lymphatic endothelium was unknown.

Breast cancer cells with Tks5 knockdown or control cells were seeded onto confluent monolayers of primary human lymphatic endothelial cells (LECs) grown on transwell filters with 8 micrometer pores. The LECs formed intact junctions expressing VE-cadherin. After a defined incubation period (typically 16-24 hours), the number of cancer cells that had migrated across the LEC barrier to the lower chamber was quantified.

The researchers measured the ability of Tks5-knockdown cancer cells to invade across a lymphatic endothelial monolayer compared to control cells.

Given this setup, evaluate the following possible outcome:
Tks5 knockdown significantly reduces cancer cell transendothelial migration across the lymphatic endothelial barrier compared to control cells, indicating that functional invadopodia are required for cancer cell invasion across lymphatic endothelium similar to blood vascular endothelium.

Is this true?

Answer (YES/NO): YES